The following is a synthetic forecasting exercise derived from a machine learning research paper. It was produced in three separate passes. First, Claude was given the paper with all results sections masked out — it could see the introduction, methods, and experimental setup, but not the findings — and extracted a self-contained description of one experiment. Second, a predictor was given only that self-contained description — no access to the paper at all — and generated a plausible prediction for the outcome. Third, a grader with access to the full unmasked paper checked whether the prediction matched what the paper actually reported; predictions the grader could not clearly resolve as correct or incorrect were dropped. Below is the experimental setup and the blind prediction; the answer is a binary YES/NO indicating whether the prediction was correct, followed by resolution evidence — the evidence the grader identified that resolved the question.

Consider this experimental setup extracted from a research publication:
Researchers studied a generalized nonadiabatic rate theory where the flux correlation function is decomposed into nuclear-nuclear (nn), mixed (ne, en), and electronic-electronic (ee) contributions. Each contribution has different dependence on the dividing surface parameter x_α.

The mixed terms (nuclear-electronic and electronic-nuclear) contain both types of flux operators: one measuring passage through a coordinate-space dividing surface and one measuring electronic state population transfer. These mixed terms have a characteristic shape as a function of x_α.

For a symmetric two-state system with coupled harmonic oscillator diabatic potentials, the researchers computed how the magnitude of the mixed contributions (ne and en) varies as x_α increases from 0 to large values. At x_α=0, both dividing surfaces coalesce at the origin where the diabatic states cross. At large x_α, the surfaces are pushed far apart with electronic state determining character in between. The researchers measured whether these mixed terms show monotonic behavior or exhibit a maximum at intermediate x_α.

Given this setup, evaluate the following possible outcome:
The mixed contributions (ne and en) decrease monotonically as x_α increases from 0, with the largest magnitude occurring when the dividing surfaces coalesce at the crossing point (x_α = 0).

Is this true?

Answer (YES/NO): NO